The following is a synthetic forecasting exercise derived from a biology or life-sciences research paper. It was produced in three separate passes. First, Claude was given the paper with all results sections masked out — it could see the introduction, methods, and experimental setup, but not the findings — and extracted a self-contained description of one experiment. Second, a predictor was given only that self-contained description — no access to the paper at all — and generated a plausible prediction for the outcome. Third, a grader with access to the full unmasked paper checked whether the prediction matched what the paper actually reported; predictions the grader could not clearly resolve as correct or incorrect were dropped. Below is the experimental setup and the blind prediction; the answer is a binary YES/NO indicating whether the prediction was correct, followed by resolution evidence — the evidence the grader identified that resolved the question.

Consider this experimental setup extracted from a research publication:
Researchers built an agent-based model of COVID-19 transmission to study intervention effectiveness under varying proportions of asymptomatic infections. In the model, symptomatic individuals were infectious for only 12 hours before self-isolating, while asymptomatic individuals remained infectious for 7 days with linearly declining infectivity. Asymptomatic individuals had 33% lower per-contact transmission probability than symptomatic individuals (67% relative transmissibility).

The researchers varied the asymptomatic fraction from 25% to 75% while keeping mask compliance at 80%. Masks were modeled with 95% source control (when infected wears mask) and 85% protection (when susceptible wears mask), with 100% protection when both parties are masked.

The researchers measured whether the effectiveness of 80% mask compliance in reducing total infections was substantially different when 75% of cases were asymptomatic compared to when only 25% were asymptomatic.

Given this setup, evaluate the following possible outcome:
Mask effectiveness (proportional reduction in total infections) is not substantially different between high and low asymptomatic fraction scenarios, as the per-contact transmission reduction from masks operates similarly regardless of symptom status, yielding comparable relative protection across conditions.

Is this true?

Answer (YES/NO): YES